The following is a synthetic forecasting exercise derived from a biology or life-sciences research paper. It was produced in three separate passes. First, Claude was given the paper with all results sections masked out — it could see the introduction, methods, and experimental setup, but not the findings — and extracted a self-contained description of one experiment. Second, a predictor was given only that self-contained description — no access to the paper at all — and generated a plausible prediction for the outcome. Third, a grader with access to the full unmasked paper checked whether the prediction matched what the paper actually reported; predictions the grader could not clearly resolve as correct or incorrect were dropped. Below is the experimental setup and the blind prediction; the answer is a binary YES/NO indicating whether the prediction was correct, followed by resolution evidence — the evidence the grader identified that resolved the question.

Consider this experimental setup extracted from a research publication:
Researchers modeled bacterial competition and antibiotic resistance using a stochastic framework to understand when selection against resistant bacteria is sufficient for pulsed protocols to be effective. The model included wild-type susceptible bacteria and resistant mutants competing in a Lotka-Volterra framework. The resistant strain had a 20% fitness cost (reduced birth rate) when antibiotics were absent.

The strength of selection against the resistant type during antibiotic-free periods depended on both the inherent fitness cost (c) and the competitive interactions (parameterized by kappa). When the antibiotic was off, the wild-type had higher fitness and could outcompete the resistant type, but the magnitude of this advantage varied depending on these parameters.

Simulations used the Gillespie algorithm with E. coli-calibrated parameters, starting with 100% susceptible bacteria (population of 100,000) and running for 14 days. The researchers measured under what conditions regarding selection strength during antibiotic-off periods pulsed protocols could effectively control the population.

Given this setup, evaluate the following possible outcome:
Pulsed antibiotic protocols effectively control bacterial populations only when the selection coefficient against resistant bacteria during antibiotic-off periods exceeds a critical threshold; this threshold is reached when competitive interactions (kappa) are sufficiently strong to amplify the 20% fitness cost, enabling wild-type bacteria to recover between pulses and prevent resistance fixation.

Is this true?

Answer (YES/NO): YES